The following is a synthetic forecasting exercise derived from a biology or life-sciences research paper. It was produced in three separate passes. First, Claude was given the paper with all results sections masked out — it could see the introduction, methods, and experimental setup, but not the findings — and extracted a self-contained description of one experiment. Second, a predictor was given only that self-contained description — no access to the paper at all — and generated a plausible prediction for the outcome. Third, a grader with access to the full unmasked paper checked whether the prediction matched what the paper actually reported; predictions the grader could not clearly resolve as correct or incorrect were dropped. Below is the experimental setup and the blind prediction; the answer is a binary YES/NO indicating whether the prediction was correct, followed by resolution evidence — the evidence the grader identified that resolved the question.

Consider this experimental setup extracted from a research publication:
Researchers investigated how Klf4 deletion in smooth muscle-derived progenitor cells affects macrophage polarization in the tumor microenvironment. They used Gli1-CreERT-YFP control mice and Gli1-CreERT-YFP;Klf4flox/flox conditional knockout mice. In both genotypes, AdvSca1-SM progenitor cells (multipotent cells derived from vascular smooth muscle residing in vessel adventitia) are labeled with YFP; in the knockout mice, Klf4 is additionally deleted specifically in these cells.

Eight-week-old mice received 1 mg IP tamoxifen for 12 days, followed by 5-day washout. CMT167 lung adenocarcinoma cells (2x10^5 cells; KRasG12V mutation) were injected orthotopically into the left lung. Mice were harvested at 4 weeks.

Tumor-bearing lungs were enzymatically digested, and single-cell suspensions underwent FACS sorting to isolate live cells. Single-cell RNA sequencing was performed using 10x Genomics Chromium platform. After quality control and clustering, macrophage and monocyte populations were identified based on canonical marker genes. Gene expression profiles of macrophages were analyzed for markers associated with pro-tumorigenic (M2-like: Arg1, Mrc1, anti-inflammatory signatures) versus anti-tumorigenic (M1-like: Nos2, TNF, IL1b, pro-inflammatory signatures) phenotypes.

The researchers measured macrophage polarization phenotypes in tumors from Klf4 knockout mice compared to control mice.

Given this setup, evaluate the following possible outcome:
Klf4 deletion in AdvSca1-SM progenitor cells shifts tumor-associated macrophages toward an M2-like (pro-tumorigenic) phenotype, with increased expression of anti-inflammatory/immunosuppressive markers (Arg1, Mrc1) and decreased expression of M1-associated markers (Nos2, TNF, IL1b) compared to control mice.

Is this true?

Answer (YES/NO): NO